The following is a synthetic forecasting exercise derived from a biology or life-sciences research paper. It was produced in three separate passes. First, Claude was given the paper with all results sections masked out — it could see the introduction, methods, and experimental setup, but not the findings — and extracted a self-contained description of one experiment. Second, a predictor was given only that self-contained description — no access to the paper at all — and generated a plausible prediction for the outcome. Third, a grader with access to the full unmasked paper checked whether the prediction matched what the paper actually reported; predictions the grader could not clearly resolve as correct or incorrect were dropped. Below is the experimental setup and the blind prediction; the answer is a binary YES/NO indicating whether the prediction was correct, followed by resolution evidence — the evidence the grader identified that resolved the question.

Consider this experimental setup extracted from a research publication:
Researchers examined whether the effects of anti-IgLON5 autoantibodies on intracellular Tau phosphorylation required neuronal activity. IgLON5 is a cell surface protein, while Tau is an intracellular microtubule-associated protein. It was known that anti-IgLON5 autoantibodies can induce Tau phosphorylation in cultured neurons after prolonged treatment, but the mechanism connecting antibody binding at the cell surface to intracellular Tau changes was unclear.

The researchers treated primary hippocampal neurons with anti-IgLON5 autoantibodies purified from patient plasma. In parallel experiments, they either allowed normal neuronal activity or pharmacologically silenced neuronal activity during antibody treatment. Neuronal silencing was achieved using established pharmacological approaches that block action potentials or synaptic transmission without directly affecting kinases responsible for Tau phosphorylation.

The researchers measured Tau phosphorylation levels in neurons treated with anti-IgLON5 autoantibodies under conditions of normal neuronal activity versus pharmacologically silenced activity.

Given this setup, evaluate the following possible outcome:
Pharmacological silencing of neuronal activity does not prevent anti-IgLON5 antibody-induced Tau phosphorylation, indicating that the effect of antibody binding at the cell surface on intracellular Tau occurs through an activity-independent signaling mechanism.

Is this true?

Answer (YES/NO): NO